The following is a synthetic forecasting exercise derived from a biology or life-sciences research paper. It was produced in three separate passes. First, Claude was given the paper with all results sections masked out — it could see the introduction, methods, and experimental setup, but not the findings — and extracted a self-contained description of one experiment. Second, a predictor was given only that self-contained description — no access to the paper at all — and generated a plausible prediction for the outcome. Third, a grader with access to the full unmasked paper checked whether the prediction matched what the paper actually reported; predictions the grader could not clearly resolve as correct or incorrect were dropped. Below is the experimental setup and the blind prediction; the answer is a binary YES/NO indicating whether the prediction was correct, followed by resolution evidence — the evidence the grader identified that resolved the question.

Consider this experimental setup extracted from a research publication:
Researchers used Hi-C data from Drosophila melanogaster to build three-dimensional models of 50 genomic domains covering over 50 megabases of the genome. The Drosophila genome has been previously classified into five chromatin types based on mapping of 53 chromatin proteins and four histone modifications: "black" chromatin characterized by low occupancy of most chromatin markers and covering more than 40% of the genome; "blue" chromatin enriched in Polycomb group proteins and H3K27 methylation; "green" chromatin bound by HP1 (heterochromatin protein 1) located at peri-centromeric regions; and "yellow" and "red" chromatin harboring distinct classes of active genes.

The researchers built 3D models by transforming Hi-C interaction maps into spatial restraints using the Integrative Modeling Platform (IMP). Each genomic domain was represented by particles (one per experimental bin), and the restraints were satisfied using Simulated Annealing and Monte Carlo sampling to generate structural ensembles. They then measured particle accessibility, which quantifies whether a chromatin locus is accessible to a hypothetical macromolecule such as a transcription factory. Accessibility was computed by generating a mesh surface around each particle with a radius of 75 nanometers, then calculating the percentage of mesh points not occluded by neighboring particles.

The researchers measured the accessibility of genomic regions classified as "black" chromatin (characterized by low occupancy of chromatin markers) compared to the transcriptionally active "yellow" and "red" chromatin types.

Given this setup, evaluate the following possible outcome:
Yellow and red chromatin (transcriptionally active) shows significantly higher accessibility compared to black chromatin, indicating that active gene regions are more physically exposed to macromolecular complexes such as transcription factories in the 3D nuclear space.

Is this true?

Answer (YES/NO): YES